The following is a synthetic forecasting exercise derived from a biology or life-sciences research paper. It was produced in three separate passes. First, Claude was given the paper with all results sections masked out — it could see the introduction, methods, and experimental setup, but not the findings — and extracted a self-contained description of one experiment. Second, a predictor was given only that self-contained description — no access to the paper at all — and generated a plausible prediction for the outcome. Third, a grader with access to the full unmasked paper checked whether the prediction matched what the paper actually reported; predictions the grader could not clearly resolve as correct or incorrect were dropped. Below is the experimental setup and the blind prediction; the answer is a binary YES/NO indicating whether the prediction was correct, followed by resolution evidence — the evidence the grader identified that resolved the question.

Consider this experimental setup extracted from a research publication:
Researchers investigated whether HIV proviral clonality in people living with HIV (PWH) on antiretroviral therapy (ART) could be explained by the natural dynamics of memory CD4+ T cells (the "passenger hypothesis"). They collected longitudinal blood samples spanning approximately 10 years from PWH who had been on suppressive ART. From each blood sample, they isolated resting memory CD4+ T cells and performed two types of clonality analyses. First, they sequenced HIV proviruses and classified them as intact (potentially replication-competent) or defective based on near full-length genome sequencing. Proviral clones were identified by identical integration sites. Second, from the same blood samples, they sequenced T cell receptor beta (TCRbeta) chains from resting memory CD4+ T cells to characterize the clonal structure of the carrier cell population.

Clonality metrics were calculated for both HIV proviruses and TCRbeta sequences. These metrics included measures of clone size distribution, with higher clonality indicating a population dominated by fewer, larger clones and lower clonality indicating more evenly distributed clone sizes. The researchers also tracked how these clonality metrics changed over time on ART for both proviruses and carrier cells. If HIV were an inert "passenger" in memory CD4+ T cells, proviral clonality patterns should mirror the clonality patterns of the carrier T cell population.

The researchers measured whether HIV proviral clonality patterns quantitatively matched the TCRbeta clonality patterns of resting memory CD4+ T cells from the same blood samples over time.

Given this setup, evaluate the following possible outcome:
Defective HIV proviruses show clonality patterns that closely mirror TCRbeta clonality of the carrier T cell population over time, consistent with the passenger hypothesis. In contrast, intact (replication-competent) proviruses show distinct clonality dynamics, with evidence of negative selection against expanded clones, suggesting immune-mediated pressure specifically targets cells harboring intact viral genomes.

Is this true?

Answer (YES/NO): NO